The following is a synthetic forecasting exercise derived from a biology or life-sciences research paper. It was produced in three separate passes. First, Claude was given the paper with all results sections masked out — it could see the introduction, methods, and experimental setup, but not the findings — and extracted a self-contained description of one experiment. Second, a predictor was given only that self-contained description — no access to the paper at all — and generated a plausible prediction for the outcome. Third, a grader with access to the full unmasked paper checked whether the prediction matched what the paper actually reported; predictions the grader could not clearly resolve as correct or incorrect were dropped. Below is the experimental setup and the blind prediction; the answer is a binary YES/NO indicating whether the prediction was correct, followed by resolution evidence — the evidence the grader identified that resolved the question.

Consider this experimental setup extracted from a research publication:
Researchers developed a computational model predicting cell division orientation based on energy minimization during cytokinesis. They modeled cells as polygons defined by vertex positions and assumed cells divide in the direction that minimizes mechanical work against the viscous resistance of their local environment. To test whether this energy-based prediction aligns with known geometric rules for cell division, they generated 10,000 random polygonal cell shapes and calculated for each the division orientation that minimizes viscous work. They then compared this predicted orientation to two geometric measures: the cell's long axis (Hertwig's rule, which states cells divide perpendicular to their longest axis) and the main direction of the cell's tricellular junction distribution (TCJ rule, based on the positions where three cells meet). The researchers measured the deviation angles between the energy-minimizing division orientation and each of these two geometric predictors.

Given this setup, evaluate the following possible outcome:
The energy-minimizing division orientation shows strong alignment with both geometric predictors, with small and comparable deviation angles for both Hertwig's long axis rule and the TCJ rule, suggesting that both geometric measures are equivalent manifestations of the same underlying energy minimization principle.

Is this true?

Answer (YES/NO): NO